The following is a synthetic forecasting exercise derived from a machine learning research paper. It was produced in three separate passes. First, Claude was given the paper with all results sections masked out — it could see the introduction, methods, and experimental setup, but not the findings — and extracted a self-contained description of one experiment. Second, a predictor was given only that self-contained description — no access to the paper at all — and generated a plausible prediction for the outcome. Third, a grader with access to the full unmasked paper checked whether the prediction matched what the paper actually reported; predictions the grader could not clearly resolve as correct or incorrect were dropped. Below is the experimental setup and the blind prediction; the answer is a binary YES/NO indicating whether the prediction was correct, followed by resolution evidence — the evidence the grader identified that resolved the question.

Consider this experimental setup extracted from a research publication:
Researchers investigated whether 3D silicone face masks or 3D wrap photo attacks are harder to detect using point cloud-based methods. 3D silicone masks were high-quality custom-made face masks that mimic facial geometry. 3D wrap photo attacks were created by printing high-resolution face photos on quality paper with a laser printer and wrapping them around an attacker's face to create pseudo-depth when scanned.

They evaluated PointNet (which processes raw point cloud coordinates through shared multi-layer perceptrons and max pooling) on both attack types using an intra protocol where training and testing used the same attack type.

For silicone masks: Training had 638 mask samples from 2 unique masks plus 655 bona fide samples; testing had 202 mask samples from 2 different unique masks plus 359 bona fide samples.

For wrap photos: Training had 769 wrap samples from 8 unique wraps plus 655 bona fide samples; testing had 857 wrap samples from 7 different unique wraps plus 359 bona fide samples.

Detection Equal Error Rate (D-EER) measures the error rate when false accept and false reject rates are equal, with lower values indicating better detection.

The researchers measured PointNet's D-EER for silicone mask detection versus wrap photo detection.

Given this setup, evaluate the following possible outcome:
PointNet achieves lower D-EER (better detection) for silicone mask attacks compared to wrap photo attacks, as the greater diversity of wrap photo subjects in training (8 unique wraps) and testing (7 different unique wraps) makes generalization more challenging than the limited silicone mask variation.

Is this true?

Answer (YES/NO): NO